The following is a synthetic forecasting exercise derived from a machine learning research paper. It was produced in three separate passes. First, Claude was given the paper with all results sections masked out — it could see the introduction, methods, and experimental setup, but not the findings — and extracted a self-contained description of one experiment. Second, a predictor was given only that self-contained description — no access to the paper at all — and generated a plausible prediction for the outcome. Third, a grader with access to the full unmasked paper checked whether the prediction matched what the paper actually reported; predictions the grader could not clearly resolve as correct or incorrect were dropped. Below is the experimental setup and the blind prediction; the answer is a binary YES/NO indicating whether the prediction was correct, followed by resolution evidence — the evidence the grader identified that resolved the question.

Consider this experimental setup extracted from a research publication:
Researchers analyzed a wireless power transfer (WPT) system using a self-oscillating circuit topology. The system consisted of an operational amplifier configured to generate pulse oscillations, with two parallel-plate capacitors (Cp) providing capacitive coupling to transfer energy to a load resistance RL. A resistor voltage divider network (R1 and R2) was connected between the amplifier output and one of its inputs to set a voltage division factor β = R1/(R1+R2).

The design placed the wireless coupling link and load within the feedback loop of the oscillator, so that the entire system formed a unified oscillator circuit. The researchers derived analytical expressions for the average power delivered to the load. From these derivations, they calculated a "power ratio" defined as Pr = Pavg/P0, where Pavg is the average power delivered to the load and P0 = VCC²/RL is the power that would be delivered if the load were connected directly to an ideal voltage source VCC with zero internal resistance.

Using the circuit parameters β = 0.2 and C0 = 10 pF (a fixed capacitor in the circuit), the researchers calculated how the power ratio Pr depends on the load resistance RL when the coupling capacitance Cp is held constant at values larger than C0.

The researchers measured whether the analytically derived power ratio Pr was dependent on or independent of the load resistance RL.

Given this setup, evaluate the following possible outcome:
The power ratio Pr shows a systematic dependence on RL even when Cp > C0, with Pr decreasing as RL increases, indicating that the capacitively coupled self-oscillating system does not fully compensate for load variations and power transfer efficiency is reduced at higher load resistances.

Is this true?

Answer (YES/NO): NO